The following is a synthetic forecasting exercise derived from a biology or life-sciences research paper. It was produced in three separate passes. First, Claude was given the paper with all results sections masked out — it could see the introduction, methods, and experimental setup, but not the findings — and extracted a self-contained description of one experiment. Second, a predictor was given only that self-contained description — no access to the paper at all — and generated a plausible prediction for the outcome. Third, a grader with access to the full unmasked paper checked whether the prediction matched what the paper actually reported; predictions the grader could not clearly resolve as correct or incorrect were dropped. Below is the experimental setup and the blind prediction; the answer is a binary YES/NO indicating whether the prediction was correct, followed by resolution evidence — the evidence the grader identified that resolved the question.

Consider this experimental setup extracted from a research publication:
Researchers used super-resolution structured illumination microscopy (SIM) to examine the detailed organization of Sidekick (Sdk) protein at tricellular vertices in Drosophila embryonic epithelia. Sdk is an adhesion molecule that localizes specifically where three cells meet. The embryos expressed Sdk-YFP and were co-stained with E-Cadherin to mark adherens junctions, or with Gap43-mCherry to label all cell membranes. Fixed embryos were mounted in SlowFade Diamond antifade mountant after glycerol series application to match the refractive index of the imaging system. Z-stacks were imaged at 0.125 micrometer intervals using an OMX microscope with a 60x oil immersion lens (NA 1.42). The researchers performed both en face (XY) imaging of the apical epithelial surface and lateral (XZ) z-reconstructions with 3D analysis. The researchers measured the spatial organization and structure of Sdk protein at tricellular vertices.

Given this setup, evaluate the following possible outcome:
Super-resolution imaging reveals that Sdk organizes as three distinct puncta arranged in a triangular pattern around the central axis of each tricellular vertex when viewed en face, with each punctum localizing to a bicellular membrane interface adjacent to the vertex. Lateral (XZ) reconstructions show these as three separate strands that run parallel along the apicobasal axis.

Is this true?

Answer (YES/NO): NO